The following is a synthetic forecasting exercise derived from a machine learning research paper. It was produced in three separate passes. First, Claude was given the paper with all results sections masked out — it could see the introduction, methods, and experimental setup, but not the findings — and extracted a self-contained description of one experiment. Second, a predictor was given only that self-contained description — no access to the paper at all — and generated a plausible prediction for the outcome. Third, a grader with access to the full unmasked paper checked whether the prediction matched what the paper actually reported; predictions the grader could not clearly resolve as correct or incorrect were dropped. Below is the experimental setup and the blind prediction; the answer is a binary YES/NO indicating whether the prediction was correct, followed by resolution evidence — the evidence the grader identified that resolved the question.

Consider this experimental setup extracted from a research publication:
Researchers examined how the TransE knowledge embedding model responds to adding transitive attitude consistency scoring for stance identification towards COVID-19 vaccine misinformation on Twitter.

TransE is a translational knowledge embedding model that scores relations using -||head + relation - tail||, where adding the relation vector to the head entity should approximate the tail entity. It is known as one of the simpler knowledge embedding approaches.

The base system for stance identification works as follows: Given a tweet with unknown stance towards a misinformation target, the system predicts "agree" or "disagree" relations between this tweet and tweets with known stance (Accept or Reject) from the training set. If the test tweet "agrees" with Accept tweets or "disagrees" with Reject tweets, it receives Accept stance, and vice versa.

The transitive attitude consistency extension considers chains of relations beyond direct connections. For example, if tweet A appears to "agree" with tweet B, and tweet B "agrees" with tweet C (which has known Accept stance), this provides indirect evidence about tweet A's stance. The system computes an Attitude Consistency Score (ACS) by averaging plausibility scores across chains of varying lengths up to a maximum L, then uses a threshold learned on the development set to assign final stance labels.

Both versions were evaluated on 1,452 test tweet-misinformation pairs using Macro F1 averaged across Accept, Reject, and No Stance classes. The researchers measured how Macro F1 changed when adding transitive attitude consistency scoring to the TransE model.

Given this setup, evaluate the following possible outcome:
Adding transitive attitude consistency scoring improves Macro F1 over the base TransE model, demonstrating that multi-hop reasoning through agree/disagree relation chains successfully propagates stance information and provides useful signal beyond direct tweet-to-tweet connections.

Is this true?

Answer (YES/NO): NO